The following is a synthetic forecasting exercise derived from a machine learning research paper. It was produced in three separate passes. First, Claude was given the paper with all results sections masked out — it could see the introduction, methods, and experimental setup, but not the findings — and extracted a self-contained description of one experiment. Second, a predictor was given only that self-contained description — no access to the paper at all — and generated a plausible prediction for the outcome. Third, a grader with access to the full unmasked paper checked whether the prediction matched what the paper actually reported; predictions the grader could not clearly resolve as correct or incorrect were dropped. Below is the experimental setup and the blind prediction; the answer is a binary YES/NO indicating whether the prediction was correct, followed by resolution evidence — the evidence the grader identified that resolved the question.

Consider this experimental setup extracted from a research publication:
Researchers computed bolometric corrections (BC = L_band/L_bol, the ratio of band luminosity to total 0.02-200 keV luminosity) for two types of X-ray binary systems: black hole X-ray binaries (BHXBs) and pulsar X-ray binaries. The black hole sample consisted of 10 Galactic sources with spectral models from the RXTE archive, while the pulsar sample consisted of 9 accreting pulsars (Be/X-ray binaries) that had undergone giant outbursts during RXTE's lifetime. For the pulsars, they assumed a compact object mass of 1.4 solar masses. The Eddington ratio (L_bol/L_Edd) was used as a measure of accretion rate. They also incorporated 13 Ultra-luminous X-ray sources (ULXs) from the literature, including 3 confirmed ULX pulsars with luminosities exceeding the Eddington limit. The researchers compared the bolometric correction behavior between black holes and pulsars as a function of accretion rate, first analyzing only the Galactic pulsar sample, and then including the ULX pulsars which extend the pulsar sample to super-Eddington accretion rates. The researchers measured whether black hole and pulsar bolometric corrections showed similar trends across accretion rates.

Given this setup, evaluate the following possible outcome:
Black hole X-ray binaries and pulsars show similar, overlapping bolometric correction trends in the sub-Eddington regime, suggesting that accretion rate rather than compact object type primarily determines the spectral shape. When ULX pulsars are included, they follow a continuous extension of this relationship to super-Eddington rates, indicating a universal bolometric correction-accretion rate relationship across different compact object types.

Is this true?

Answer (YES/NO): NO